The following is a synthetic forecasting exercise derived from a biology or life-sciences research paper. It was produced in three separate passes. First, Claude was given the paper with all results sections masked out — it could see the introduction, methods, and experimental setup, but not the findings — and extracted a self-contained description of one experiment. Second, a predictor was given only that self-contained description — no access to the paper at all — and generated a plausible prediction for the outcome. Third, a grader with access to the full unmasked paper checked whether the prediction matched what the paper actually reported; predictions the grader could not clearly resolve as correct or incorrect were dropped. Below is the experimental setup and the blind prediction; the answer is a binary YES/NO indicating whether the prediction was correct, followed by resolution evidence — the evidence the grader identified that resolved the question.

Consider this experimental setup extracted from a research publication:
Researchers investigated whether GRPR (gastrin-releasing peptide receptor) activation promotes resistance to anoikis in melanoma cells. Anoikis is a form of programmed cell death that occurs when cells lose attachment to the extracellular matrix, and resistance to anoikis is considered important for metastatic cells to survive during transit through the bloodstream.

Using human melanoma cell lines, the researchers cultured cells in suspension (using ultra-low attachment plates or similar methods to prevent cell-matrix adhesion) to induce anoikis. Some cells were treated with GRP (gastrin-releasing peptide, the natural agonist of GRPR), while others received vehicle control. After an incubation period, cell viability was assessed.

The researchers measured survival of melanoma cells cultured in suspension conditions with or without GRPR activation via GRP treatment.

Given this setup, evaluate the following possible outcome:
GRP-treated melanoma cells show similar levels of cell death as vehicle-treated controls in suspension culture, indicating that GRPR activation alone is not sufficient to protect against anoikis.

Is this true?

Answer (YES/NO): NO